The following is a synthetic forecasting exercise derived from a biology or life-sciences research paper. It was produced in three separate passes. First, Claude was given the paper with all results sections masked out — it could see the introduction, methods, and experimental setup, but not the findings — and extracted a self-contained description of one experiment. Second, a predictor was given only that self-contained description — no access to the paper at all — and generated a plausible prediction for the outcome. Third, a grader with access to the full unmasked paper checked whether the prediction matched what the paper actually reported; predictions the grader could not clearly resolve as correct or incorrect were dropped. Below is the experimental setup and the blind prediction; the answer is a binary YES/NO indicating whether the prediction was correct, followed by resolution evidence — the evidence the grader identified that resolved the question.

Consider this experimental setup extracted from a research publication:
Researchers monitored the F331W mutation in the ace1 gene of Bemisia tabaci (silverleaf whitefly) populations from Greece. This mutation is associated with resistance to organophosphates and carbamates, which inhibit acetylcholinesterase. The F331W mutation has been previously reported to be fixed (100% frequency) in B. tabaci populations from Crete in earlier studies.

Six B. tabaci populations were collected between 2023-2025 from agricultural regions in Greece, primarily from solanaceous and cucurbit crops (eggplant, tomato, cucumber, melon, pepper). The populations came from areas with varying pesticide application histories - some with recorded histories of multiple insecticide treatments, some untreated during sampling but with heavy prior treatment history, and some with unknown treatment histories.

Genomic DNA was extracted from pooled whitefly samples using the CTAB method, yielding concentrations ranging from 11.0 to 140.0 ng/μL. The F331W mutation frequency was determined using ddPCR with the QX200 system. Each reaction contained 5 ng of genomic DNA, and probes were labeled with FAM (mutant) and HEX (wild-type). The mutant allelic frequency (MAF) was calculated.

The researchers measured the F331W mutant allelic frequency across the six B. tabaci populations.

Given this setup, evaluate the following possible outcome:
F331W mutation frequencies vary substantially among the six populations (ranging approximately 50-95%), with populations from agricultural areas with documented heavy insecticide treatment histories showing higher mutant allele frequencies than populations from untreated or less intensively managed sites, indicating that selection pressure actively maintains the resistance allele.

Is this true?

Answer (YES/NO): NO